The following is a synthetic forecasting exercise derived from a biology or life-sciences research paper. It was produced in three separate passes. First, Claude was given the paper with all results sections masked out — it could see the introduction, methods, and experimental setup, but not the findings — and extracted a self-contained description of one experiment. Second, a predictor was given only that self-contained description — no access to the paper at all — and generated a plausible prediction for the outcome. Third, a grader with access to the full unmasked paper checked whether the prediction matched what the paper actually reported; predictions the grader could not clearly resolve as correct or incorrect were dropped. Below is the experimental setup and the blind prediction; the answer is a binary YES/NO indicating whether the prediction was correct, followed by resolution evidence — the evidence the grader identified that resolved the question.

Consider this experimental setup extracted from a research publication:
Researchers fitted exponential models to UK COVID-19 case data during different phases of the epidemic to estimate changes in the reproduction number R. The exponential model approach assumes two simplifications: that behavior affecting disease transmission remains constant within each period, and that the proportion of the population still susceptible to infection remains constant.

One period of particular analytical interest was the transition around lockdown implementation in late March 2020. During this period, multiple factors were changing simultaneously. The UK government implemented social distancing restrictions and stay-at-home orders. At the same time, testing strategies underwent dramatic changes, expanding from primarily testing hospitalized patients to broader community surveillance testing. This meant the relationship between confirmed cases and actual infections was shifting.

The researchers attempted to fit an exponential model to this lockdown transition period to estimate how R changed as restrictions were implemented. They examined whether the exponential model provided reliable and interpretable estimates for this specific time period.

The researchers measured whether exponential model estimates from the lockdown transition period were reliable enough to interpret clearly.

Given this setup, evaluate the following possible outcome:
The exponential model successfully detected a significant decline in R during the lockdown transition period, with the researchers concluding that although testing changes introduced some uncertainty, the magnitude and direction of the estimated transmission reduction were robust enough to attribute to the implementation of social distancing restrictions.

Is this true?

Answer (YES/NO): NO